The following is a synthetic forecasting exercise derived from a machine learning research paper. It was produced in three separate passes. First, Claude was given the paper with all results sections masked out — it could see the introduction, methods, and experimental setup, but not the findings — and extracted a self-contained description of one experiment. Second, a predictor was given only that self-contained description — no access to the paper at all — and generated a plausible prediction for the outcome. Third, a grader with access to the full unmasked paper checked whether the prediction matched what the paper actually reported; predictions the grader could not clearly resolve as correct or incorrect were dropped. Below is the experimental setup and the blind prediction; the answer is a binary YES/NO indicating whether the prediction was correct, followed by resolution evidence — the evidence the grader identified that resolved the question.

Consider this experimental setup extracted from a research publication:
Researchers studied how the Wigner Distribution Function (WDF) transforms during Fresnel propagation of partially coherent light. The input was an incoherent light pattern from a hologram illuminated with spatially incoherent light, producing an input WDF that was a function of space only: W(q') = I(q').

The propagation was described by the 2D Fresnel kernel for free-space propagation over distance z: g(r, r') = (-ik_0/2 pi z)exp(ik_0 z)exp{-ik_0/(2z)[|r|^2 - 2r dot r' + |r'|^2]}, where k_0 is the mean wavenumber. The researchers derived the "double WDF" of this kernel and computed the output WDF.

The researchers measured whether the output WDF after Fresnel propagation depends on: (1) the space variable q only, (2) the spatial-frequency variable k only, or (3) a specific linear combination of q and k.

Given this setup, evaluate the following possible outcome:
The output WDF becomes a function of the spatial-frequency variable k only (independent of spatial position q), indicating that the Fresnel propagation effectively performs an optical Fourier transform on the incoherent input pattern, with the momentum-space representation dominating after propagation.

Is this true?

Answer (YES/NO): NO